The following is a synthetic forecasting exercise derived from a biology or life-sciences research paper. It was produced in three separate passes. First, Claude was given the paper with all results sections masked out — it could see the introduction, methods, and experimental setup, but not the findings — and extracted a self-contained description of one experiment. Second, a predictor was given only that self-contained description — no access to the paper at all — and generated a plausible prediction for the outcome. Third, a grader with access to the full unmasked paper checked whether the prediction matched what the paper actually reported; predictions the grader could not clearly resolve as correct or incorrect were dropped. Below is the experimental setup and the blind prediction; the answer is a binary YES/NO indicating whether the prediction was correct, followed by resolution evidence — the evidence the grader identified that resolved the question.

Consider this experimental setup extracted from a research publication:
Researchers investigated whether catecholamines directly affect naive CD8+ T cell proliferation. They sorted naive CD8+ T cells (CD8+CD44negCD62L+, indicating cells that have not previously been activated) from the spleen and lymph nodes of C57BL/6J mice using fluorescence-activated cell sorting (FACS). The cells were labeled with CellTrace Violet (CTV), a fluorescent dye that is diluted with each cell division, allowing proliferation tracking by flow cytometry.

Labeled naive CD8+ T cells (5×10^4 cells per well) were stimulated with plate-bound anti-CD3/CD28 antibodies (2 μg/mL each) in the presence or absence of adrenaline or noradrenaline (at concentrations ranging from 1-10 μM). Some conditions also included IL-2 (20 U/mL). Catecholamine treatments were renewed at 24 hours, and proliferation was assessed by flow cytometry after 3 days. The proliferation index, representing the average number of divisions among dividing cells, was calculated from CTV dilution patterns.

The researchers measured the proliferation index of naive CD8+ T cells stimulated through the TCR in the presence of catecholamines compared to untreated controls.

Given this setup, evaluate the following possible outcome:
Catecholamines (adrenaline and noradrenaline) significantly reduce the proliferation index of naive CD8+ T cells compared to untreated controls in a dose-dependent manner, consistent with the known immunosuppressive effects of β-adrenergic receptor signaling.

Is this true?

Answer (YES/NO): YES